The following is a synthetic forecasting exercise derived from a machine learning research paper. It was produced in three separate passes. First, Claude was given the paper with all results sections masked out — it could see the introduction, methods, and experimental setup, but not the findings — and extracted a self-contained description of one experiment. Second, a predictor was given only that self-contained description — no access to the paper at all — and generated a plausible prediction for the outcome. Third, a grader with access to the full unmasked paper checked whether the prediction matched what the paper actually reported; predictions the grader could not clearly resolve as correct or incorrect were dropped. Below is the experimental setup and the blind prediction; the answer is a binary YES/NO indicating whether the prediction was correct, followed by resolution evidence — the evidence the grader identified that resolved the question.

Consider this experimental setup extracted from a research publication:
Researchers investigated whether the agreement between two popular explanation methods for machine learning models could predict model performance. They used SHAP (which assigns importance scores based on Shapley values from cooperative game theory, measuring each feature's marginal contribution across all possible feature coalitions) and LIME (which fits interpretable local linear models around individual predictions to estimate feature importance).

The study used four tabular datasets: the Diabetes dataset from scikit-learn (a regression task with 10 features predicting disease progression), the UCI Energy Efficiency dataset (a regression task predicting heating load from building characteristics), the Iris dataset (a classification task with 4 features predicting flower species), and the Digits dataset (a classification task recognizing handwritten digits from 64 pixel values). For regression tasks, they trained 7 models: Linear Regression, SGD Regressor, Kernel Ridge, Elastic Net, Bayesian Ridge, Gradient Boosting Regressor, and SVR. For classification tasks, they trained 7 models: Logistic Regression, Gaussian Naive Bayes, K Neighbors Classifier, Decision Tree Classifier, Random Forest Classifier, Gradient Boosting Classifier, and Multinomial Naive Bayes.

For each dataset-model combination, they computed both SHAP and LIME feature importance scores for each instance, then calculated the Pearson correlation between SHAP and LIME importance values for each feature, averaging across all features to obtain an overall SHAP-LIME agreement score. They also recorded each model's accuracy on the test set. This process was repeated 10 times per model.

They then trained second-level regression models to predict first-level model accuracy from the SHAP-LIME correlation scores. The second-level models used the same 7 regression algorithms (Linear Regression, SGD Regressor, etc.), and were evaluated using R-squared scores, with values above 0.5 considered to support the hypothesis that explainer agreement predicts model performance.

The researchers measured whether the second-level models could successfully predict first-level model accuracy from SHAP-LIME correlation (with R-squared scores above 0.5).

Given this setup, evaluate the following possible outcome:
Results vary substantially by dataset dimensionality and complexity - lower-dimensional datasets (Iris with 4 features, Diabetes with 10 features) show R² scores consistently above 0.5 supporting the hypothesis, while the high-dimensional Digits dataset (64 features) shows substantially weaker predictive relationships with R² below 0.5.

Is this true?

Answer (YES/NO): NO